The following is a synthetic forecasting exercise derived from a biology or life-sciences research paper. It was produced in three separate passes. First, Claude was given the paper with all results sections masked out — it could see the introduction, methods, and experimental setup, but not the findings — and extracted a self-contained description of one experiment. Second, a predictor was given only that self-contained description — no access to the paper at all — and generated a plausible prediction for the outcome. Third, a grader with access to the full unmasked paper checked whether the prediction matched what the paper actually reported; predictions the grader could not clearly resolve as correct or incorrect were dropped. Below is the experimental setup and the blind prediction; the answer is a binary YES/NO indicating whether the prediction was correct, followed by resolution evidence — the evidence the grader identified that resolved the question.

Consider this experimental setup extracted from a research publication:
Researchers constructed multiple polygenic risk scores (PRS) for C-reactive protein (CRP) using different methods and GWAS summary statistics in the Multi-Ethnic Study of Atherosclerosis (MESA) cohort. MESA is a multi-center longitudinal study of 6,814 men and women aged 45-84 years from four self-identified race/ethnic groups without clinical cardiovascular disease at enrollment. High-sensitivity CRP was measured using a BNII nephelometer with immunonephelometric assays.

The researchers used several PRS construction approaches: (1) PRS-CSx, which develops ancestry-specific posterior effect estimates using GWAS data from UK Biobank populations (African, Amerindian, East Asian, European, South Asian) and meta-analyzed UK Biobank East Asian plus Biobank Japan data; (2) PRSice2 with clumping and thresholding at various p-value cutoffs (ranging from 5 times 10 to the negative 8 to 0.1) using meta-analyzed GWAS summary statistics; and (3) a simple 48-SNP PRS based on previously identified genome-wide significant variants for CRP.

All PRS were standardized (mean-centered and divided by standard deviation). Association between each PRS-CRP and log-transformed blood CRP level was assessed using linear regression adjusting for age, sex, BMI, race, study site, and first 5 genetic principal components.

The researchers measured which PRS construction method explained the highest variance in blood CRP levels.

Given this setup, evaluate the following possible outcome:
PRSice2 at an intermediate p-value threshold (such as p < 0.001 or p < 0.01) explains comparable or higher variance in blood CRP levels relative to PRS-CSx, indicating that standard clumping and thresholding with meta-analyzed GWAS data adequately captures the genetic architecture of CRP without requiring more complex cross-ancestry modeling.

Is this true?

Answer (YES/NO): NO